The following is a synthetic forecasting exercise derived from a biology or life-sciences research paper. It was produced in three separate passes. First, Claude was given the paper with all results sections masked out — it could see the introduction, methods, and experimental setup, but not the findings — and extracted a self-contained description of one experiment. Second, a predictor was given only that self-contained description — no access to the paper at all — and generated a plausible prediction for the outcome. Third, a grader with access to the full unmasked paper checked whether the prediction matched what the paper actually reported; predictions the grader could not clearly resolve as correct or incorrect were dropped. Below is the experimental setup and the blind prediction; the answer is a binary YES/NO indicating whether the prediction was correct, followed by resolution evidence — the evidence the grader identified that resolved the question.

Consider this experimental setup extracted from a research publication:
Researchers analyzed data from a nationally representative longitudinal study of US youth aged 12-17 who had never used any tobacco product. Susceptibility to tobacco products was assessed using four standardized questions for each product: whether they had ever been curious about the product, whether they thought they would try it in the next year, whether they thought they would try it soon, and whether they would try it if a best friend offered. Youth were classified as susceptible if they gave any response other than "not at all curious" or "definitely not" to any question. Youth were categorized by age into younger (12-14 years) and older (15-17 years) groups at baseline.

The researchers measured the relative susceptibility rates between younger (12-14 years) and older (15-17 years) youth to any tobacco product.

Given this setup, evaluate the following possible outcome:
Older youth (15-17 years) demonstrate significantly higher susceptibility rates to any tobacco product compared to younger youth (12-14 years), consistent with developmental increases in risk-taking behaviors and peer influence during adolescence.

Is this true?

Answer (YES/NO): YES